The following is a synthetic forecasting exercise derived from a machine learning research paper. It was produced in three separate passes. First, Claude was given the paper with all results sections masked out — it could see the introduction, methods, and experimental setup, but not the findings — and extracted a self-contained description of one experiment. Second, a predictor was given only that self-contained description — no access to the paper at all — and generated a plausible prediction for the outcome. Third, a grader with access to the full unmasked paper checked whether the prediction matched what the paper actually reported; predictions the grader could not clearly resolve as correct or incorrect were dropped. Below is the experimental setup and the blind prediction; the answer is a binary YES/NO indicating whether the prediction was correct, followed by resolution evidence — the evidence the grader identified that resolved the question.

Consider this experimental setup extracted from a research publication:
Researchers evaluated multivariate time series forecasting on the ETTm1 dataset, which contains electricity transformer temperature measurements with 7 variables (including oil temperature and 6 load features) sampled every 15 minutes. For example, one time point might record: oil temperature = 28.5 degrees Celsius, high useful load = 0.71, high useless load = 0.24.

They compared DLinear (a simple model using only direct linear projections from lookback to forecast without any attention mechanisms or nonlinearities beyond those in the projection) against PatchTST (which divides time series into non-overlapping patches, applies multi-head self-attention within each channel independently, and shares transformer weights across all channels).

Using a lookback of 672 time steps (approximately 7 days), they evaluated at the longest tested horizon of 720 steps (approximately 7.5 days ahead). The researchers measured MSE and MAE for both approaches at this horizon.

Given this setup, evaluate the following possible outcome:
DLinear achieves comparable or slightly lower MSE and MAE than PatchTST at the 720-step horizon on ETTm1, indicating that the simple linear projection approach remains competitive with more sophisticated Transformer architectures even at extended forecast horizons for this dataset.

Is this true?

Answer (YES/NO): YES